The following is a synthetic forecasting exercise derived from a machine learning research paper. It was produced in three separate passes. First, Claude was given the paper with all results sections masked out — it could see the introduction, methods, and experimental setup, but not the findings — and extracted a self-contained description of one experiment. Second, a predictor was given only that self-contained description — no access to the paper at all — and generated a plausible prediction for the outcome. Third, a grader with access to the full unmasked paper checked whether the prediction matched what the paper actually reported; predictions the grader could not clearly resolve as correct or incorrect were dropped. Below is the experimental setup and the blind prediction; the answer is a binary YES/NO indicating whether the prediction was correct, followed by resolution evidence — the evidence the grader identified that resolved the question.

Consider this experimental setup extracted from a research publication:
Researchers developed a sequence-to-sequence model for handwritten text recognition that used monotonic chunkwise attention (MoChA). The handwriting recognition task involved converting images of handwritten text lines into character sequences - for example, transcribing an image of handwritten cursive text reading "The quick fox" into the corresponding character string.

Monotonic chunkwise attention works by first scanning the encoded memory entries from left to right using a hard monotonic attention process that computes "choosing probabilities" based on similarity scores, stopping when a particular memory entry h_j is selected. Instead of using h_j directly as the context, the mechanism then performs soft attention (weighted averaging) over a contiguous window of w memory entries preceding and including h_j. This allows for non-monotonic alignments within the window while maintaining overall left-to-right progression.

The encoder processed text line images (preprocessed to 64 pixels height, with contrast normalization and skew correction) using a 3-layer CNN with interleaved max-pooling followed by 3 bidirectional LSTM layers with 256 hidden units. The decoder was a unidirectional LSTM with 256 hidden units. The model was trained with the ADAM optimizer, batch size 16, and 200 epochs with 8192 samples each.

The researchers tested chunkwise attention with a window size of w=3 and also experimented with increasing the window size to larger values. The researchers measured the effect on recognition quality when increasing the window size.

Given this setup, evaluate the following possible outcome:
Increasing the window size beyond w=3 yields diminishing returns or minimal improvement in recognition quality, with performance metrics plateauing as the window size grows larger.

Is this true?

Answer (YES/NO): NO